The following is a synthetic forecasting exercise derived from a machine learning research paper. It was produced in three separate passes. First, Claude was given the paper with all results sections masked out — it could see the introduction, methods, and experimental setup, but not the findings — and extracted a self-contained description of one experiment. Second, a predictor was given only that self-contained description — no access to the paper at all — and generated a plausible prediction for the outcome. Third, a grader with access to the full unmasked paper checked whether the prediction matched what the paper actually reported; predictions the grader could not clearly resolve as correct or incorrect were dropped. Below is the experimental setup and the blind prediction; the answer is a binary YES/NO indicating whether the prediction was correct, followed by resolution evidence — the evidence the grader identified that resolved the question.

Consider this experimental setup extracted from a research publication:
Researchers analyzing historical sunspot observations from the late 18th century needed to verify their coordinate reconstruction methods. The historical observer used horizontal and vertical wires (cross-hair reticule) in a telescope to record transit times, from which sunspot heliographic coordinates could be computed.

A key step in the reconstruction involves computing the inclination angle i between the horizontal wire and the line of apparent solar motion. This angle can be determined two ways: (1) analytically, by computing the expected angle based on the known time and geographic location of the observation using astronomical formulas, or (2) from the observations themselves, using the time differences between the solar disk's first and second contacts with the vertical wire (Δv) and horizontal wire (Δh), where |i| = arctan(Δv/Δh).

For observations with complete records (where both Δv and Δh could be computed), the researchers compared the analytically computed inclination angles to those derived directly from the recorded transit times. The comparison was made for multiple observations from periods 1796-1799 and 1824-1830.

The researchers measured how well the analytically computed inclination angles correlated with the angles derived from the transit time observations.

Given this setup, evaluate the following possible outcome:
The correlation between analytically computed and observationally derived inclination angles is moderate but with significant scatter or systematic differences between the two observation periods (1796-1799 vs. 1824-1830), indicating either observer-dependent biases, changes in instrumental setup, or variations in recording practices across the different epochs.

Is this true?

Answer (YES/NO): NO